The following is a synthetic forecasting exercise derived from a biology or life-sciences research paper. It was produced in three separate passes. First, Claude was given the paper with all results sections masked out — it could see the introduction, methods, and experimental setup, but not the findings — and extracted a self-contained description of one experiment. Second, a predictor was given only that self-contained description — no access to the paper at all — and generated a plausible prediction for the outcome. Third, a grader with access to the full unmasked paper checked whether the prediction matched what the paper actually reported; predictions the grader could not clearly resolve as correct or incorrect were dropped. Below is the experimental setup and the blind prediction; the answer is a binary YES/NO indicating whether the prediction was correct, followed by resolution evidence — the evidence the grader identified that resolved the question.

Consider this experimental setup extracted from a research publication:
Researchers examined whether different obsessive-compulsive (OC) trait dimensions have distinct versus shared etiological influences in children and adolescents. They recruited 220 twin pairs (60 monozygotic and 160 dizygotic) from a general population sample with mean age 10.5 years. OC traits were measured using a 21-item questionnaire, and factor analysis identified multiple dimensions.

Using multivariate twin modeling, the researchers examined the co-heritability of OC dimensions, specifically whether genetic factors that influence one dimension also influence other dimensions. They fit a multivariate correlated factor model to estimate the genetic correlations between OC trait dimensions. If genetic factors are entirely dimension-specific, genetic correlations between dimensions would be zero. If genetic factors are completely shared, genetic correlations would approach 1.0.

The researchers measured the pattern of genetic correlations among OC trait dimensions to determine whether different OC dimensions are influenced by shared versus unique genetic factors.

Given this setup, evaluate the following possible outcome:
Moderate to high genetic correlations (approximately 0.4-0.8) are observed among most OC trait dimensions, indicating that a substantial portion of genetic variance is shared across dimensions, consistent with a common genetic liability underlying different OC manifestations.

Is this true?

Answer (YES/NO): YES